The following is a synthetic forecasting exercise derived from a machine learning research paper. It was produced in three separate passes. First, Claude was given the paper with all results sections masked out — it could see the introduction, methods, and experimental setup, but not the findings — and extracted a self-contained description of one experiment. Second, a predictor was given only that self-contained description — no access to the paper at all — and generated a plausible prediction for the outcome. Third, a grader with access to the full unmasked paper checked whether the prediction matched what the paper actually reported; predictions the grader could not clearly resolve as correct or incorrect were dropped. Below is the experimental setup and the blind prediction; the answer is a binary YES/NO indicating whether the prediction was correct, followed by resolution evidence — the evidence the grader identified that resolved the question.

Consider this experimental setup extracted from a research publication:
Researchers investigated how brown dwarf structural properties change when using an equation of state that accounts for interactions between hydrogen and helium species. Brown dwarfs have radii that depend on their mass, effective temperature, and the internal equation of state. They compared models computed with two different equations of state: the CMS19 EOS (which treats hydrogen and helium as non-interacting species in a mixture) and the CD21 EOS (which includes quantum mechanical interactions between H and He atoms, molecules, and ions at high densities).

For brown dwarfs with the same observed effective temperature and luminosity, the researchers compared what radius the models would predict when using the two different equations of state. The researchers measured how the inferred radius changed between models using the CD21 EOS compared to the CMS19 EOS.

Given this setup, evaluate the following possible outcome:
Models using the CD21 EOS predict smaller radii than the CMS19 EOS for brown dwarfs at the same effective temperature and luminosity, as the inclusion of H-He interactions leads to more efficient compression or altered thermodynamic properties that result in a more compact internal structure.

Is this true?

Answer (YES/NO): YES